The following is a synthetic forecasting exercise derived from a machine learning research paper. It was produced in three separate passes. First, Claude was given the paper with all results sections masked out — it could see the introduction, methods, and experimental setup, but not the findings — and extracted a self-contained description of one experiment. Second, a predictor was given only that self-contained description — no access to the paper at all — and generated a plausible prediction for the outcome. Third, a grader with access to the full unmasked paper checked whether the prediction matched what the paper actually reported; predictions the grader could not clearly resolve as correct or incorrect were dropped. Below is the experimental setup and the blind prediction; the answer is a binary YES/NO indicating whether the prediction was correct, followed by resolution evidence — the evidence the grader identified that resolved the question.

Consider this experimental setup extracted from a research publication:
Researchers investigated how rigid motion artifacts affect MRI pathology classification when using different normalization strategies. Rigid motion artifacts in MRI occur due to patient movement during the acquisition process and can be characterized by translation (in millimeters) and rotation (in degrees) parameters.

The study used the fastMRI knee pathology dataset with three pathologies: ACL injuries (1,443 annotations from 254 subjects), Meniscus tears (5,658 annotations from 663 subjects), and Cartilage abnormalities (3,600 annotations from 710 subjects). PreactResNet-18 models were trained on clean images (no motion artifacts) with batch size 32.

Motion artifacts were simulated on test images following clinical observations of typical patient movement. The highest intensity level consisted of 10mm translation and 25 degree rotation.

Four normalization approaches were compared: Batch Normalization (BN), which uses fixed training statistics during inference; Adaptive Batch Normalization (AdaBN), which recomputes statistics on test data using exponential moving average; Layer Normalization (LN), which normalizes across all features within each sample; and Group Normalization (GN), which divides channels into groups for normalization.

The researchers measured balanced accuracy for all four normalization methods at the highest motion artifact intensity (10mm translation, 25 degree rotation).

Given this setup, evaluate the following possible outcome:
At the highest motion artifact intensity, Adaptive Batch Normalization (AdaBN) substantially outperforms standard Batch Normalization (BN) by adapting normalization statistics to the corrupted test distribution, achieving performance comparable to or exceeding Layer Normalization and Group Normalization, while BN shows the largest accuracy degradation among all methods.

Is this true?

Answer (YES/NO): NO